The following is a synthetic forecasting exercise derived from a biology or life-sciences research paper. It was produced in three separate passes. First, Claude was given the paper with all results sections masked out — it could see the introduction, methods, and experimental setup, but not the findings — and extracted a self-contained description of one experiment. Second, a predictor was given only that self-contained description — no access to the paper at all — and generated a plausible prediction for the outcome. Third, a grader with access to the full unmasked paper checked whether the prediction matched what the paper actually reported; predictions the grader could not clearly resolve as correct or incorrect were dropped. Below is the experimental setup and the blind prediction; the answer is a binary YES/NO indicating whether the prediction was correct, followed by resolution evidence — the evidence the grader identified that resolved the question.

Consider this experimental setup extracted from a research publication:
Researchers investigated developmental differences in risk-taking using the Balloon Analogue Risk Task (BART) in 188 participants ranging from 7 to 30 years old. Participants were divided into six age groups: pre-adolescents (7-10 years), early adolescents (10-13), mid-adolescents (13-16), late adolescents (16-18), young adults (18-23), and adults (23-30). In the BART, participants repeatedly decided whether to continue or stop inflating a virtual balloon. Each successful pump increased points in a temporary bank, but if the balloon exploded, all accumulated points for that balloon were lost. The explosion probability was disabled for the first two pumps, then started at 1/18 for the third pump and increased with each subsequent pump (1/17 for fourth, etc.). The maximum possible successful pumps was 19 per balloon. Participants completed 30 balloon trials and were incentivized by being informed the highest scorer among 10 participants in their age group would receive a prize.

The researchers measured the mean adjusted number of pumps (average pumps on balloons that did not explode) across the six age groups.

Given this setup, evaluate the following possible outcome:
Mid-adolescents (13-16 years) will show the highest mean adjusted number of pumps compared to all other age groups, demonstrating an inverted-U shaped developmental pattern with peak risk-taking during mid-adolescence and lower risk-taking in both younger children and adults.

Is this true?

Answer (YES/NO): NO